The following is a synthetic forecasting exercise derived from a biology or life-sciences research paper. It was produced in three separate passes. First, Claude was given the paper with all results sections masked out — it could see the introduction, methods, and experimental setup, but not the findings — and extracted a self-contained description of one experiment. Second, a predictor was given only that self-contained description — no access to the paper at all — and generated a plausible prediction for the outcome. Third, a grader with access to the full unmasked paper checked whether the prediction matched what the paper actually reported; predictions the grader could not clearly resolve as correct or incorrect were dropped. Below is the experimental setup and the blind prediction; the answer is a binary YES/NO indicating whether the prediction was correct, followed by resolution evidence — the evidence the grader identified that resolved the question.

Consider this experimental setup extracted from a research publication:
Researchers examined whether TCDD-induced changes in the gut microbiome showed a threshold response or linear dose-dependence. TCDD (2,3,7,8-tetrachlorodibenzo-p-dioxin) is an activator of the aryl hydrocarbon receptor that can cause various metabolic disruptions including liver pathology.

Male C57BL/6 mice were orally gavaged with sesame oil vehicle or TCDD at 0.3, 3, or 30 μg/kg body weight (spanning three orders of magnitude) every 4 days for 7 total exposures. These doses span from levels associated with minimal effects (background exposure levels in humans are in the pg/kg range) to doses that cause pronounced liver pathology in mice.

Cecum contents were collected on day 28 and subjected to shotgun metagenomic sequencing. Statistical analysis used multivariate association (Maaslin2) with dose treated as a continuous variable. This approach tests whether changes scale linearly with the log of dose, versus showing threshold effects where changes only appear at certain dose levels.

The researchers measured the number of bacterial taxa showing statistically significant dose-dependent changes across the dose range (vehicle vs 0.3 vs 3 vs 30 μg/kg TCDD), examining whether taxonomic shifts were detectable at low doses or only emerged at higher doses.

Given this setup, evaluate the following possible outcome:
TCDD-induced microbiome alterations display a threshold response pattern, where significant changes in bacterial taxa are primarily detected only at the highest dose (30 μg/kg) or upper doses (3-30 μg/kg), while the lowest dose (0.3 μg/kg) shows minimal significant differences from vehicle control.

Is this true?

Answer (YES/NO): NO